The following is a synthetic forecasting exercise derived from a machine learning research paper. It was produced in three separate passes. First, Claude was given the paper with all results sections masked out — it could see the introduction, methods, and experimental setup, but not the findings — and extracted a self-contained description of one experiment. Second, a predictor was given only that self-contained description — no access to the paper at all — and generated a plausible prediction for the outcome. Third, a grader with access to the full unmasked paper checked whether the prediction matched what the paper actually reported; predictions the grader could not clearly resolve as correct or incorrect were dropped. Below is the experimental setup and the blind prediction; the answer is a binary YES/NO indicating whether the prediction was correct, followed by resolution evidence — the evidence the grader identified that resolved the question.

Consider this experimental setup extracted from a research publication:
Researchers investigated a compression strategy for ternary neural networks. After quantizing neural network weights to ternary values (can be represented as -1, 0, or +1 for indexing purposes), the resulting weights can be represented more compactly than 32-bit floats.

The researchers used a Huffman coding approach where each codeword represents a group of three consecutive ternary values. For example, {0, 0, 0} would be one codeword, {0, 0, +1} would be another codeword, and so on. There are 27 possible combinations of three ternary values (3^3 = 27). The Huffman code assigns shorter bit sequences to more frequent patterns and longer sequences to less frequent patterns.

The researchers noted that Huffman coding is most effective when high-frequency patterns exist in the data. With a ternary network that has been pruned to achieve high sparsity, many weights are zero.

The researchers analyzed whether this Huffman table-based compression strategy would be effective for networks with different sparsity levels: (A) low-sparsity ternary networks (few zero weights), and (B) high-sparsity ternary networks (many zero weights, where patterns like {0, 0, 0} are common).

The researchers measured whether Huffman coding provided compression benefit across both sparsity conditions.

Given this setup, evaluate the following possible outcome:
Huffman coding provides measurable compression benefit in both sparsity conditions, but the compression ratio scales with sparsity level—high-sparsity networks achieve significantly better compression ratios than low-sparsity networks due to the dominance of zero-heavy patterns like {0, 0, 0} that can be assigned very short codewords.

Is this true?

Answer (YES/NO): NO